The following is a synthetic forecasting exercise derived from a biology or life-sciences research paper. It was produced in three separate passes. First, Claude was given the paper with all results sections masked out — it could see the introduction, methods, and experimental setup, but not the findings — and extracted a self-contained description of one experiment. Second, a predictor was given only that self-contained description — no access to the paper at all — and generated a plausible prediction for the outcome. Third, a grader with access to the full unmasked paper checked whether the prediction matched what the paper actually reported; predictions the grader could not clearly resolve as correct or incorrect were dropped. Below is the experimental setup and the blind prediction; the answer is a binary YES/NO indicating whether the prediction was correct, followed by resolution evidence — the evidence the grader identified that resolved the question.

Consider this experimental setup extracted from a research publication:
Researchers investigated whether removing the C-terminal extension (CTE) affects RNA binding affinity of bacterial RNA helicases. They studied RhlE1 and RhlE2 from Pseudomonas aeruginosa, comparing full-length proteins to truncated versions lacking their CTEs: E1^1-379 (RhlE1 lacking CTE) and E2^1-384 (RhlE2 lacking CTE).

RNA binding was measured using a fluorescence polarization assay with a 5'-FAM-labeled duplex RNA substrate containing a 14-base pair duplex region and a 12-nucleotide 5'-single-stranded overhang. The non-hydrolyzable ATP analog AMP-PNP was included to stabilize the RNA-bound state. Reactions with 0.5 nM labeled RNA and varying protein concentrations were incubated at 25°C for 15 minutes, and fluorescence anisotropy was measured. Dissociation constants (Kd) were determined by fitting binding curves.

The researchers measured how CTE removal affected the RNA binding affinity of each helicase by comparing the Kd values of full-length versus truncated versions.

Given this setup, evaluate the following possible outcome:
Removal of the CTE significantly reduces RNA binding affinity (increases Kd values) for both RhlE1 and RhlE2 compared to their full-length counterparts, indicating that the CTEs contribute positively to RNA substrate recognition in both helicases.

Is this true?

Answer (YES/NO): YES